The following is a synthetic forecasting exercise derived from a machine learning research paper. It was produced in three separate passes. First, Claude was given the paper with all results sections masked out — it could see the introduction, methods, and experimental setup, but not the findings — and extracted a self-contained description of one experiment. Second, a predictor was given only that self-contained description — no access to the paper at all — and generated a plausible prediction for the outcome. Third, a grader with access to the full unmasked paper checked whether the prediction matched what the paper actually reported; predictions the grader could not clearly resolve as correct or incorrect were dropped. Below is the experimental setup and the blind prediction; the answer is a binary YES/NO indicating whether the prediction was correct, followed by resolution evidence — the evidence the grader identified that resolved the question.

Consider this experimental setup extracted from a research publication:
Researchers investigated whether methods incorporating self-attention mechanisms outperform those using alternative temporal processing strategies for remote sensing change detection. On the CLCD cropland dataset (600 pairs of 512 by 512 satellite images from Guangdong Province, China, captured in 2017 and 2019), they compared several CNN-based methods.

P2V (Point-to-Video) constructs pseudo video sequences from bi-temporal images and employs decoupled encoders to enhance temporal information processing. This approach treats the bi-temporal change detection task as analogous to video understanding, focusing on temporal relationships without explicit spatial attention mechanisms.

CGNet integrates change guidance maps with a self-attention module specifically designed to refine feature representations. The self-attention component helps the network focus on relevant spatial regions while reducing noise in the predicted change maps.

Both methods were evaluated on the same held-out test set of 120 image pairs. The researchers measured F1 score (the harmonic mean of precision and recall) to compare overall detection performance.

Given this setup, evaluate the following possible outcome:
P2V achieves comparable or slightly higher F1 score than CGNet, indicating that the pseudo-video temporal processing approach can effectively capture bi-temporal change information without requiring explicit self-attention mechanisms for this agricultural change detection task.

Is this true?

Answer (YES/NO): NO